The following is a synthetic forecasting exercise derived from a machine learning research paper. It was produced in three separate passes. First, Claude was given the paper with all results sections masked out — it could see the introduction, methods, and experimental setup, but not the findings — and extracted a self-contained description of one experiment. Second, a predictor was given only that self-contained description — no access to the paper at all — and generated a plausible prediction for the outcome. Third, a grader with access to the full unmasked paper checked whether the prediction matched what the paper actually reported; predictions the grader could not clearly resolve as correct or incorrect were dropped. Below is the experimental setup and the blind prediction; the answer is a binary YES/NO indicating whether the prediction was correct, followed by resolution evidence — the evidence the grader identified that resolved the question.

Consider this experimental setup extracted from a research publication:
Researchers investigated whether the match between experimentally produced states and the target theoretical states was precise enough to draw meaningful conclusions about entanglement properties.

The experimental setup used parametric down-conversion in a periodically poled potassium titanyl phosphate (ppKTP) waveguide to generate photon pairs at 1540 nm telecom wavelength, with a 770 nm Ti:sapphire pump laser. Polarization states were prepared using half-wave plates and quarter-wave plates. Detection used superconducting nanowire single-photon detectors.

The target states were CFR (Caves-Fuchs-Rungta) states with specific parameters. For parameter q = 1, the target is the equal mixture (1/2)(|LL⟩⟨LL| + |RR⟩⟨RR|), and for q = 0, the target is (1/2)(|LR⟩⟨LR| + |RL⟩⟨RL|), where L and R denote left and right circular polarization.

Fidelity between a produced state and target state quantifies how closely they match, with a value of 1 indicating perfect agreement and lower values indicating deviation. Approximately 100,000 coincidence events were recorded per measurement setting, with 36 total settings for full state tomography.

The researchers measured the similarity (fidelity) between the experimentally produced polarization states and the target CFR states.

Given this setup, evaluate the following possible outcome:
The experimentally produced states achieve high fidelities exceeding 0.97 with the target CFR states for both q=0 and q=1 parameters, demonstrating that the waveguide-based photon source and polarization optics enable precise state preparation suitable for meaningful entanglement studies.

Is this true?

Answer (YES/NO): YES